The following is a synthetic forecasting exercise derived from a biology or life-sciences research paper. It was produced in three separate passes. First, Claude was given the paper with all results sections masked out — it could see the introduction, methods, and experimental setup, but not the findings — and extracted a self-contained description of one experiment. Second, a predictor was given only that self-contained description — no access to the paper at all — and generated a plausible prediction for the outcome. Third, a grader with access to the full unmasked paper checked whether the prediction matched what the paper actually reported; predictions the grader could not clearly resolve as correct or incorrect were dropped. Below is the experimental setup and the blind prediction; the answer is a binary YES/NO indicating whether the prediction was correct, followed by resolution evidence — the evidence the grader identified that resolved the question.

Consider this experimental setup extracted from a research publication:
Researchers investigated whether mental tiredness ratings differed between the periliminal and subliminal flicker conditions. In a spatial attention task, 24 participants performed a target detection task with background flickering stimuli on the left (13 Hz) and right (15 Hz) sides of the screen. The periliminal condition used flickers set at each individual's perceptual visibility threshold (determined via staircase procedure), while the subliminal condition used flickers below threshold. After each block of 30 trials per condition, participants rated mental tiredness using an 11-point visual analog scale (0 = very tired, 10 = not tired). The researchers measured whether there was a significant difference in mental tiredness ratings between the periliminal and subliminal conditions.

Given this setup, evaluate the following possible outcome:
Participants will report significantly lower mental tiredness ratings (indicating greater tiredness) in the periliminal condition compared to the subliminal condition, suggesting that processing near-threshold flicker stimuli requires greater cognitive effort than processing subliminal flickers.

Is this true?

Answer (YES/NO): NO